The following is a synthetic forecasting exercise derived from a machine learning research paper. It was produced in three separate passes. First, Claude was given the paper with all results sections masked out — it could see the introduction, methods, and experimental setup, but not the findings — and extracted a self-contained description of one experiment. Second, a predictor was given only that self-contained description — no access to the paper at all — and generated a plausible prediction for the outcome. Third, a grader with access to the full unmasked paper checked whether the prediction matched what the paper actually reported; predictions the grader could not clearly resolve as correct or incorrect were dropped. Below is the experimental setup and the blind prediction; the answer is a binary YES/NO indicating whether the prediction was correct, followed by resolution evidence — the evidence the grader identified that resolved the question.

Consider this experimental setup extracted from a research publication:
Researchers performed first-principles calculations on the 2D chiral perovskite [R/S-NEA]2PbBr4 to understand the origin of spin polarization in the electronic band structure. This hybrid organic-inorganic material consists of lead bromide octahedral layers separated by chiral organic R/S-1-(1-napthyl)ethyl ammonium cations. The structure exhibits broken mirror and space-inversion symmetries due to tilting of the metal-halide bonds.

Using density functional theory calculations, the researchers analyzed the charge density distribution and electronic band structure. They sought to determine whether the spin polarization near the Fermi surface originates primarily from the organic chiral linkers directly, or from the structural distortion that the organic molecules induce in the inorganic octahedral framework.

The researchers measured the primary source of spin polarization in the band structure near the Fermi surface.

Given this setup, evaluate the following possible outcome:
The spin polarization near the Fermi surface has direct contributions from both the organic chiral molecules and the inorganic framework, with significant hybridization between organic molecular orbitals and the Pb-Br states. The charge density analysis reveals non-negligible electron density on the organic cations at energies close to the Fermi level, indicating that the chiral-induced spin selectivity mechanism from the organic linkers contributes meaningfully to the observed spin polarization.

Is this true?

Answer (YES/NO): NO